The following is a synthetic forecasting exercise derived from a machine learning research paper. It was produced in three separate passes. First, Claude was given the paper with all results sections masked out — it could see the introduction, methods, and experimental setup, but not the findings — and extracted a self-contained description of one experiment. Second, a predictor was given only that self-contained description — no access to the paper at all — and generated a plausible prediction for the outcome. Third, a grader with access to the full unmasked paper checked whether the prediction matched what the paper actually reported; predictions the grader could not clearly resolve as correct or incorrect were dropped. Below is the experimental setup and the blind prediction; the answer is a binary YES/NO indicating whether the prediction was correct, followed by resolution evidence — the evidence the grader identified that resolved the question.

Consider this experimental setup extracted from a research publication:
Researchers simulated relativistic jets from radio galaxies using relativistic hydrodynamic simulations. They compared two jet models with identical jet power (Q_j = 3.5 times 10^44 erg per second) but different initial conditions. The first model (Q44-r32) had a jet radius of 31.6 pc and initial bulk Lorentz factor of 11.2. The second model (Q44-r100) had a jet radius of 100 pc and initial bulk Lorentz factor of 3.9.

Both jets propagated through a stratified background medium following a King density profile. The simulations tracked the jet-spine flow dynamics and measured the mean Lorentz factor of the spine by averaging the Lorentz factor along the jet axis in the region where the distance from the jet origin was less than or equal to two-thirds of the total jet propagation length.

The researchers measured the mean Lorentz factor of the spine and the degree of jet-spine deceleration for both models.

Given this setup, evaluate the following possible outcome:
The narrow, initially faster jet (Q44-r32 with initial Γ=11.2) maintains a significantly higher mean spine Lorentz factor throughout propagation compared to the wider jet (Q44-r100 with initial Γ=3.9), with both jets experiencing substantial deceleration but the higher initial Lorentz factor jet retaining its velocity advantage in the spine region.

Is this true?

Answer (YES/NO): YES